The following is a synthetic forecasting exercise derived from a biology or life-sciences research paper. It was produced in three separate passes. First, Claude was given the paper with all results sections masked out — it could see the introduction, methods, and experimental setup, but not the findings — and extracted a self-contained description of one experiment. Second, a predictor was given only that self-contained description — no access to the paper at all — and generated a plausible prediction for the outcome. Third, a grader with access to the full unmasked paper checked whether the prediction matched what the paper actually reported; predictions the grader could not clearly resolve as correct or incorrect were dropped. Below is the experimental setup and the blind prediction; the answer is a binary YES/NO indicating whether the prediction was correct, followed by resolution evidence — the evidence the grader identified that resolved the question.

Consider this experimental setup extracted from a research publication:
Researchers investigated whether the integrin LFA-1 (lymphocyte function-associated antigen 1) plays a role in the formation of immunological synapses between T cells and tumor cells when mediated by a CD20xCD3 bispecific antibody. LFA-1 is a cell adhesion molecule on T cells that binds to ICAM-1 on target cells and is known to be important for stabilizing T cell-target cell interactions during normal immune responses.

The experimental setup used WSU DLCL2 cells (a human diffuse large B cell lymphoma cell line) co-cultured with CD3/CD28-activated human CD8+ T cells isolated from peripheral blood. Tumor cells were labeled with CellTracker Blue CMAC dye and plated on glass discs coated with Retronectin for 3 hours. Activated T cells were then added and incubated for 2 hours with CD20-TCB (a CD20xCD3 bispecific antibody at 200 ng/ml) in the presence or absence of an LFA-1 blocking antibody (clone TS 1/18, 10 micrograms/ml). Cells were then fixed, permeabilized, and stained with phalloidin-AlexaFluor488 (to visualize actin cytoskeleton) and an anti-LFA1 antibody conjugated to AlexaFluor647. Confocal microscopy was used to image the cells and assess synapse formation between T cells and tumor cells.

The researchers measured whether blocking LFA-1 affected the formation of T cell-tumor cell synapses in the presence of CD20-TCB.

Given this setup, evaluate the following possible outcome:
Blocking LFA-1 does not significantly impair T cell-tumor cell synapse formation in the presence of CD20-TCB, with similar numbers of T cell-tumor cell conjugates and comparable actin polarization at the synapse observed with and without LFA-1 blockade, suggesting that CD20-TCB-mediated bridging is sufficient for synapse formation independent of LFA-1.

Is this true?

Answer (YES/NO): YES